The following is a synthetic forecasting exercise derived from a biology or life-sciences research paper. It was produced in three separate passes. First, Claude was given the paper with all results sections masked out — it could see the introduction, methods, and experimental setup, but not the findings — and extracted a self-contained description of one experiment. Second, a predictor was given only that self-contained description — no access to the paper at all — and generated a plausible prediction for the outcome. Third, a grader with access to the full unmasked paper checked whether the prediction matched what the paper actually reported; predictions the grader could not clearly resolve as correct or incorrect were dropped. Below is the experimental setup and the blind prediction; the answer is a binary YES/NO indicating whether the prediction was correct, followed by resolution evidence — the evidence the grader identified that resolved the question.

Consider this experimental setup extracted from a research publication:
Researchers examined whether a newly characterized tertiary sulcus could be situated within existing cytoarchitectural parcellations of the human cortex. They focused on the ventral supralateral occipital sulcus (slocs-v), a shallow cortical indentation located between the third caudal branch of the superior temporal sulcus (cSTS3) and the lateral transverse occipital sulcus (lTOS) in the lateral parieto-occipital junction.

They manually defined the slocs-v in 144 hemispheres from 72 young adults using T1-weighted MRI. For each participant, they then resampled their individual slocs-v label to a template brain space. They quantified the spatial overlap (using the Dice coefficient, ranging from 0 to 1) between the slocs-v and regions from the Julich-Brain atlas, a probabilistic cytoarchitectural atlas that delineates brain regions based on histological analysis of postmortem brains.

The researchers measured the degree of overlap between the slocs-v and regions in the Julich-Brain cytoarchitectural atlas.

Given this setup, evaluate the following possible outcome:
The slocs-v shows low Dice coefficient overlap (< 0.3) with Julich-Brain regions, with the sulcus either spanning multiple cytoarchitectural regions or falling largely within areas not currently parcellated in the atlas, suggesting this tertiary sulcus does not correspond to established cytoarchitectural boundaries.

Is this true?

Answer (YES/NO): NO